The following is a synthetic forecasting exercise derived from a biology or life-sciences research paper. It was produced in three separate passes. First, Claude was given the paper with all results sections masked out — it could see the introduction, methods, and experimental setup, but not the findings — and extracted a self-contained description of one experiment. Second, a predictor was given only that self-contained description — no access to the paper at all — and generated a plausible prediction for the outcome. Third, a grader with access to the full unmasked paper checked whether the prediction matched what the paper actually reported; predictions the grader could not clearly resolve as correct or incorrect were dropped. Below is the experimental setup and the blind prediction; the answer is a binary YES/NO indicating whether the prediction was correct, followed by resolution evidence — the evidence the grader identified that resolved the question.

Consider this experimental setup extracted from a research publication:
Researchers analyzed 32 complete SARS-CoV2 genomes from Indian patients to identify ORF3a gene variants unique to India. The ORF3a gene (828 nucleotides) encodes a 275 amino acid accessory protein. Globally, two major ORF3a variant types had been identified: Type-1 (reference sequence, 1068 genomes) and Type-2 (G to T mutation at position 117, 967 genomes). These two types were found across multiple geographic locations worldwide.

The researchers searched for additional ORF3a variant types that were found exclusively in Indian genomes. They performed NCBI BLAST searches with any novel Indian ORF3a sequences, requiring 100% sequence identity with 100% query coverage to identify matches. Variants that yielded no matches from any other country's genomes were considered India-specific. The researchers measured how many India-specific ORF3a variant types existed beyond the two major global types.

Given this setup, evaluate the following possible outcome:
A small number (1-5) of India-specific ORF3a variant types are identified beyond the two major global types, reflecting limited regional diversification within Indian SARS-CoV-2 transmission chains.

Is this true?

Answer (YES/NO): YES